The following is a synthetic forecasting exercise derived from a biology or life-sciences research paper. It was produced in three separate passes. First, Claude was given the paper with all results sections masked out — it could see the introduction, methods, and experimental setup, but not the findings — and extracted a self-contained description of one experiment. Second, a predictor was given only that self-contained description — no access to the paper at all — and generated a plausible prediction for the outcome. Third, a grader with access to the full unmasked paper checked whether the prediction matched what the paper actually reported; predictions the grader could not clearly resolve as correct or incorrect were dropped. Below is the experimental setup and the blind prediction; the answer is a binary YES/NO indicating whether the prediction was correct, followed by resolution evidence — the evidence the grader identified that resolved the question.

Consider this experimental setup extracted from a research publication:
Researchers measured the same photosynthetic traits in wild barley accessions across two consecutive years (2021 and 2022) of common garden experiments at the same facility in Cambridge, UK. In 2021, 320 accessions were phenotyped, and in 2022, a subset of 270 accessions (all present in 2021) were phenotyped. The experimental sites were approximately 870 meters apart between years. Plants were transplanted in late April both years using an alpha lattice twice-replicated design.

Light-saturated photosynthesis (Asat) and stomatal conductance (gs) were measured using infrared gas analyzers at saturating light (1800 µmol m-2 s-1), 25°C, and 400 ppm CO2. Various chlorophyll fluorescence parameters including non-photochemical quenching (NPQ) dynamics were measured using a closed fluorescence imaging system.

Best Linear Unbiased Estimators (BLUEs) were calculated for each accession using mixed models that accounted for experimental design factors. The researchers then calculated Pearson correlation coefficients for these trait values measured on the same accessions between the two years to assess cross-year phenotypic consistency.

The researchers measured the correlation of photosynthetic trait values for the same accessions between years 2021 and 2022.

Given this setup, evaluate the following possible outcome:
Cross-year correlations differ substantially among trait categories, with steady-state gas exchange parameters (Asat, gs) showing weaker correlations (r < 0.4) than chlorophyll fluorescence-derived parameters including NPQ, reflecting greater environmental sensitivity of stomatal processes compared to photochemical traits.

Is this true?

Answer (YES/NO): YES